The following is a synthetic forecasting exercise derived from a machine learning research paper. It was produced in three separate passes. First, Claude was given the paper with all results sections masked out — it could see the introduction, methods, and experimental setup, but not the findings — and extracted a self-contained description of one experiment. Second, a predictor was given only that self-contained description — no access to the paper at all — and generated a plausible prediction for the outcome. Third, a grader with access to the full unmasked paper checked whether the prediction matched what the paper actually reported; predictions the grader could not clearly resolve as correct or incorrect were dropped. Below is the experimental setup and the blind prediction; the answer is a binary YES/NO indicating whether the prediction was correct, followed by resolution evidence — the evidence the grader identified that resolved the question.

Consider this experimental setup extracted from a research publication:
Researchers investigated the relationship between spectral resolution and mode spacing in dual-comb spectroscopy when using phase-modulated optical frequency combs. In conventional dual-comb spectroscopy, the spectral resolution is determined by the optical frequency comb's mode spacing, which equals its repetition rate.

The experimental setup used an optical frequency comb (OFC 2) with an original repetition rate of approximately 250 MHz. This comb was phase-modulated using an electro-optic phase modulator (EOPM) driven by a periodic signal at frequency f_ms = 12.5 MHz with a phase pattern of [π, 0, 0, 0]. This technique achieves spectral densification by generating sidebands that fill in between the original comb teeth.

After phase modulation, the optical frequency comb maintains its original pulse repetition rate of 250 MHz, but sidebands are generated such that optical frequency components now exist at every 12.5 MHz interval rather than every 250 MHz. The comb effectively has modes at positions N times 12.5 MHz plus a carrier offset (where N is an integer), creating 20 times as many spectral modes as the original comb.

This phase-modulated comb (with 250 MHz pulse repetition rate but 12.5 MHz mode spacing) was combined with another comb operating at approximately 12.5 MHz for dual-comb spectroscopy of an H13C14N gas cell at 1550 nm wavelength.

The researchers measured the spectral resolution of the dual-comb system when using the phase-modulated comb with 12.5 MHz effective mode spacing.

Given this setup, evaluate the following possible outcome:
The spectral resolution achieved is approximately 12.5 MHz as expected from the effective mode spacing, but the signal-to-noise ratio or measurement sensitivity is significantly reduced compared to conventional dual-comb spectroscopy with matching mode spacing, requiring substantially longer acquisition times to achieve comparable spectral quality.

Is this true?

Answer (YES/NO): NO